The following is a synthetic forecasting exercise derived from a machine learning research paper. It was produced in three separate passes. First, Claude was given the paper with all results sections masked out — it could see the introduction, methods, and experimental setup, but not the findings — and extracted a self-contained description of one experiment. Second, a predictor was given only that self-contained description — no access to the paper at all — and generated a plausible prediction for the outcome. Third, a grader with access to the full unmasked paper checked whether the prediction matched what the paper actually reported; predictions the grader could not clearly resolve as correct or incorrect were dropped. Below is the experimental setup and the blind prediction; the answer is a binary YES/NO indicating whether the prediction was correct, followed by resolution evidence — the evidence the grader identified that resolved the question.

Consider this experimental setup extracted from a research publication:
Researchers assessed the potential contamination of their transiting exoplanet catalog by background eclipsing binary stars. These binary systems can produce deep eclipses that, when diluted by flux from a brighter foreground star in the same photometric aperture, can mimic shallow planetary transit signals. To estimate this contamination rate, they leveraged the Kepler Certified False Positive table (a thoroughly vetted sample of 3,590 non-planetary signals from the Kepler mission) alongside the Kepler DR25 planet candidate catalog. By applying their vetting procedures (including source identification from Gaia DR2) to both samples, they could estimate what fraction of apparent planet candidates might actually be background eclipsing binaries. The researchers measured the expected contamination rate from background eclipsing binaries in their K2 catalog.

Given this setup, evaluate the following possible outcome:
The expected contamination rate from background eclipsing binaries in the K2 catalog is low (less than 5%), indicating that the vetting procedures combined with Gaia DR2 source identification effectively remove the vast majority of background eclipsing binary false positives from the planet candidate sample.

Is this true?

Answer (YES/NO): YES